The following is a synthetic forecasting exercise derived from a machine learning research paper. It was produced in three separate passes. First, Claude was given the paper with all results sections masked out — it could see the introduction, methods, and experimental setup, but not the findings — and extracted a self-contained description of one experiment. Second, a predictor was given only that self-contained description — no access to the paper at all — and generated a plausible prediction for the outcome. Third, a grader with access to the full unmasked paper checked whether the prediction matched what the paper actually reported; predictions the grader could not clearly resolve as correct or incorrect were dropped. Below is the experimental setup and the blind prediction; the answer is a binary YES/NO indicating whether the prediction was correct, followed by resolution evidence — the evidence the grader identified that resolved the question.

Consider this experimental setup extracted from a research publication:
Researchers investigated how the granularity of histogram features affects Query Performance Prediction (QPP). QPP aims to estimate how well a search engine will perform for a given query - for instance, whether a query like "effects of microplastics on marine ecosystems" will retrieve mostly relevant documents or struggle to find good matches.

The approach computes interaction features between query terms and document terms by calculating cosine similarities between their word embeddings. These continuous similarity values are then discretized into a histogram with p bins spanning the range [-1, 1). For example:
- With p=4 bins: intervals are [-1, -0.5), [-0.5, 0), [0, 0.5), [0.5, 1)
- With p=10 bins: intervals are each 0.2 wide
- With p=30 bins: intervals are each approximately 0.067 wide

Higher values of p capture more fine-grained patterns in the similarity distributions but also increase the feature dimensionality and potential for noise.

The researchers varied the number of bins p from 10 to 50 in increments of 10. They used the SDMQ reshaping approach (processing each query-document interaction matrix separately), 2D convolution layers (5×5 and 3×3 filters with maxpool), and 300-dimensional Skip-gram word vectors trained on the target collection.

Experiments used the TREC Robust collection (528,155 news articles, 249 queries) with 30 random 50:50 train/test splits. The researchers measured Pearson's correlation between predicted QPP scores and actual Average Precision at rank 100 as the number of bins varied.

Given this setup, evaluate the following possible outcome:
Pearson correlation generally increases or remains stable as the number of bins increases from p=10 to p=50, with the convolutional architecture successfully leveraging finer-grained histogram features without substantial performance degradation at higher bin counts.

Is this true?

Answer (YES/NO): NO